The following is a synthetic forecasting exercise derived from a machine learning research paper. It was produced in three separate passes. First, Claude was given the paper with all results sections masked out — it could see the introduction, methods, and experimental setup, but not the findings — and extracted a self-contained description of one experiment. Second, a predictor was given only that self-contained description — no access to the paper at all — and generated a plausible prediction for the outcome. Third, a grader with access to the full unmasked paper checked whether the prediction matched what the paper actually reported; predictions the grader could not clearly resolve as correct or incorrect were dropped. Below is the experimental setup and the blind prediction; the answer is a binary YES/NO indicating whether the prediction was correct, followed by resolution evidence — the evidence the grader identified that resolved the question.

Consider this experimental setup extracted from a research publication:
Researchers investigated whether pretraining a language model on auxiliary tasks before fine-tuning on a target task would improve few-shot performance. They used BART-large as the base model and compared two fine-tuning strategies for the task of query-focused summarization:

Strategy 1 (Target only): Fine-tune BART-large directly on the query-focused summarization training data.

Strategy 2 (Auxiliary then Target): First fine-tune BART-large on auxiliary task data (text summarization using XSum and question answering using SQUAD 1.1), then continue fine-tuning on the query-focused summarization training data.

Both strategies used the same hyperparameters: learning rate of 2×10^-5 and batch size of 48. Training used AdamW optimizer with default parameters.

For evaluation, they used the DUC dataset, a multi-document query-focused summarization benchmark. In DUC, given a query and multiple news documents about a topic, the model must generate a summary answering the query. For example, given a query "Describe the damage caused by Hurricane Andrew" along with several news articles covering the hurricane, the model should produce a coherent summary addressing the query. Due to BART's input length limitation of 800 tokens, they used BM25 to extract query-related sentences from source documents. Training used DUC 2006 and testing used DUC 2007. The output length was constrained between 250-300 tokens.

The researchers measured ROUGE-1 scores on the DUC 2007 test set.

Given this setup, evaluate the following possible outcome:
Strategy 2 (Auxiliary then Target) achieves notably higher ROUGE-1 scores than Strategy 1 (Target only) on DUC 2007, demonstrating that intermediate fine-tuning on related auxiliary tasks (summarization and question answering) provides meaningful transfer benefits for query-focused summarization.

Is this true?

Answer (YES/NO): NO